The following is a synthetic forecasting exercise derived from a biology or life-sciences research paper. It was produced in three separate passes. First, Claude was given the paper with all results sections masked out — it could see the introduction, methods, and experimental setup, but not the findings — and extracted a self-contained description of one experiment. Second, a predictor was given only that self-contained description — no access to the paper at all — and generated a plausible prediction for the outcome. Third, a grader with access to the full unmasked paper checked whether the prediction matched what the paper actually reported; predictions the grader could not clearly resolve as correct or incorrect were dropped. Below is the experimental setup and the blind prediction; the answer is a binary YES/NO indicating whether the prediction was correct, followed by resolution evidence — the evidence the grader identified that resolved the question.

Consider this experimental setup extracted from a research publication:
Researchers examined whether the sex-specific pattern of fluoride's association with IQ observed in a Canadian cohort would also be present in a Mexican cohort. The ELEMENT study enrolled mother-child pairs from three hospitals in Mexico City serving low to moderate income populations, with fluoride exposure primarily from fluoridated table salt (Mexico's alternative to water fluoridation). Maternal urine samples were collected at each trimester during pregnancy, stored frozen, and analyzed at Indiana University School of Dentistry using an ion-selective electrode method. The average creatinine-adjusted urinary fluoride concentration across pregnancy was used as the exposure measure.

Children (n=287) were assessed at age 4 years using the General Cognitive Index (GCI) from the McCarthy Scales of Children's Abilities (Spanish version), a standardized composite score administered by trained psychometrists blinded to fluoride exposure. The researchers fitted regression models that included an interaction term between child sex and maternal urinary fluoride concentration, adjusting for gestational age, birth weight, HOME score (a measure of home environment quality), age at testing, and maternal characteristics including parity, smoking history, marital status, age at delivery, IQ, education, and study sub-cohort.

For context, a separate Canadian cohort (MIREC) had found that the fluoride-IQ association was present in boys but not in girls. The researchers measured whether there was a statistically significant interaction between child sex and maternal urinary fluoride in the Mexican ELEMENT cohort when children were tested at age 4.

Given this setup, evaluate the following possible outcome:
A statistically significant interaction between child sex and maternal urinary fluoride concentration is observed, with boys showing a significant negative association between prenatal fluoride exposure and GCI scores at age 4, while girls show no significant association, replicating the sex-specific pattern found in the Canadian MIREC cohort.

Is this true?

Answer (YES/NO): NO